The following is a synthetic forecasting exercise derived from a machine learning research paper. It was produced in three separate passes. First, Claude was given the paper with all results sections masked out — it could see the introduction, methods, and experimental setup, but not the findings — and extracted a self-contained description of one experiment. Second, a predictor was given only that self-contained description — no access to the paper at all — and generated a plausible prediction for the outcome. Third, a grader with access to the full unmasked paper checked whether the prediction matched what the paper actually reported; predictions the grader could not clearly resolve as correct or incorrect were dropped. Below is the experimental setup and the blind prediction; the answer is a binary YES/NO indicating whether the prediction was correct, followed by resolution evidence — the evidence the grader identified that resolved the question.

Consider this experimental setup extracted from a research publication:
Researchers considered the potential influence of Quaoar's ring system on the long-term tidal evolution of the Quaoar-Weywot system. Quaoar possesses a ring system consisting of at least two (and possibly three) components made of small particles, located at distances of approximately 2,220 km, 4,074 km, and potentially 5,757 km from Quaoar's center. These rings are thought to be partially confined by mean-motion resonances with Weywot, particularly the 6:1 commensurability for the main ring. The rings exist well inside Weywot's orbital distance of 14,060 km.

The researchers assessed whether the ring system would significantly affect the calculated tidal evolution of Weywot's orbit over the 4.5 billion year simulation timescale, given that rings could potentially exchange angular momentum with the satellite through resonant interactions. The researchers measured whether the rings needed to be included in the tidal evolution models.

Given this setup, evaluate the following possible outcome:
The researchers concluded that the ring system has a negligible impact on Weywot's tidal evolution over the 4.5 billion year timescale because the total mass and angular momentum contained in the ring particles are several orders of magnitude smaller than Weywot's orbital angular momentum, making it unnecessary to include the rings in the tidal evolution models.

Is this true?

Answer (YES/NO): NO